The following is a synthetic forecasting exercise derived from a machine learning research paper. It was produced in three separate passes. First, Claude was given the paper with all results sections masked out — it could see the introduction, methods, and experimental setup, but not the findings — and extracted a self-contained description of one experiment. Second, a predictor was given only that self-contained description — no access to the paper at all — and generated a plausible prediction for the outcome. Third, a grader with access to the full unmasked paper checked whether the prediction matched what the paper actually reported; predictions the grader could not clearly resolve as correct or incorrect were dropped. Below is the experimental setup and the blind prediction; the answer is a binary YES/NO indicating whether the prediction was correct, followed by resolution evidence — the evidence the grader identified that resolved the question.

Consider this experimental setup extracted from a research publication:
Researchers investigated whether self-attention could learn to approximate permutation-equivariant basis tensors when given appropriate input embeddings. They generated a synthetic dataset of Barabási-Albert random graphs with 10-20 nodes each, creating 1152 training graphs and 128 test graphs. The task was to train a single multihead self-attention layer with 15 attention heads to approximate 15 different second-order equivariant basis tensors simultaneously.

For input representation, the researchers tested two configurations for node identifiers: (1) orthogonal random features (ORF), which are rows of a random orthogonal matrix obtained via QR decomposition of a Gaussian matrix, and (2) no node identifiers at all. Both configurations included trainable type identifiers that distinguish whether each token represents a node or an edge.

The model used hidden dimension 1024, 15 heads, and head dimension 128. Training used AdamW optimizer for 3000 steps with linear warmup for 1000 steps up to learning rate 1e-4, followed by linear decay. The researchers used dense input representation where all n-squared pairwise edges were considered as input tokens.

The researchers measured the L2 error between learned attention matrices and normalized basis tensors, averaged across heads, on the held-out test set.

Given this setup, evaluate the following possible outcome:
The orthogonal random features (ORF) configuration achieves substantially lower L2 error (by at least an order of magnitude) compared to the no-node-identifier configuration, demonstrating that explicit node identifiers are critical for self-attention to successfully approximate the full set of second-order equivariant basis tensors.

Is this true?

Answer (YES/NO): YES